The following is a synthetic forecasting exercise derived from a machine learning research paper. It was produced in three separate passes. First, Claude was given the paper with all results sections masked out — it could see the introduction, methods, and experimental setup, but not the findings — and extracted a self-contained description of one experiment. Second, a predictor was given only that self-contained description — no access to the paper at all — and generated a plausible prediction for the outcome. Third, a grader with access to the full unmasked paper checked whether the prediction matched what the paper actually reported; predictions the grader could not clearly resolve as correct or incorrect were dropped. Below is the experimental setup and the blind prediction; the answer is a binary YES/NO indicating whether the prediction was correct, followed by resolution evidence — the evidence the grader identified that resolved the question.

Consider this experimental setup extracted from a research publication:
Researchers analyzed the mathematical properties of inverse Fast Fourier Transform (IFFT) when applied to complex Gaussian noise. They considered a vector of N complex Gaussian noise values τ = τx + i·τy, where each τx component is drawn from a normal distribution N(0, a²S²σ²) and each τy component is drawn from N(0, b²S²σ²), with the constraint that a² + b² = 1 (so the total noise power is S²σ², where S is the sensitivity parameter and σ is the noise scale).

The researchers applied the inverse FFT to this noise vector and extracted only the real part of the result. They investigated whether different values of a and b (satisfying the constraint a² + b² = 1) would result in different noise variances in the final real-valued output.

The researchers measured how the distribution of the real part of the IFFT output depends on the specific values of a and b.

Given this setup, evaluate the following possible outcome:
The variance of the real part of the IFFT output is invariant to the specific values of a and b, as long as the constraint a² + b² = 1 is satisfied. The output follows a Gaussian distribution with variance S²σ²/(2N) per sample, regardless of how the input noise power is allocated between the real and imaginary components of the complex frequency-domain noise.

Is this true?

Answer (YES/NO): NO